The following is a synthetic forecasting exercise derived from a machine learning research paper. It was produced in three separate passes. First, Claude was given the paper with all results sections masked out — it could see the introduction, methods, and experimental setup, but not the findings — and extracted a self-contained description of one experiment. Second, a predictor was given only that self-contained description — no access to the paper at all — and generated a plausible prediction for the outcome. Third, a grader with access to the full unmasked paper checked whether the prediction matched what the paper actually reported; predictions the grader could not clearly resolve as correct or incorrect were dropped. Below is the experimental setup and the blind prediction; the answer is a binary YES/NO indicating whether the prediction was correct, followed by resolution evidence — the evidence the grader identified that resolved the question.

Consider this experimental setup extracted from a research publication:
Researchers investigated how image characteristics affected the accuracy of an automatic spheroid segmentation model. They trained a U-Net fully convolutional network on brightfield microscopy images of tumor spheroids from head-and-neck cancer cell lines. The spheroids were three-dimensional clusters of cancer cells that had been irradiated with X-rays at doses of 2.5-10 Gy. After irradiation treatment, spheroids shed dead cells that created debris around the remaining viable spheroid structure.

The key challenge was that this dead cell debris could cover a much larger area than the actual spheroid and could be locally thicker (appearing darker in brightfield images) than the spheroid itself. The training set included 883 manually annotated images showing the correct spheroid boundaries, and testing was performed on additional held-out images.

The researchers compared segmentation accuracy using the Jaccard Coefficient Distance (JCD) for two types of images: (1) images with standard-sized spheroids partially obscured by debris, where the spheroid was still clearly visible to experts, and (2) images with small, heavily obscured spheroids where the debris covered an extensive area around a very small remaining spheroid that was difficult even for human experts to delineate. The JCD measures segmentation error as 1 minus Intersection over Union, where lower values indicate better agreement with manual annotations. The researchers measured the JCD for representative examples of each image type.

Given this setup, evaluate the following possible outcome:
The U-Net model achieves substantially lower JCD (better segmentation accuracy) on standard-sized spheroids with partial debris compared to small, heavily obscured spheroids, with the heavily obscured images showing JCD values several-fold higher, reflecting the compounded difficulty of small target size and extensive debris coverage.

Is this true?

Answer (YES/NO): YES